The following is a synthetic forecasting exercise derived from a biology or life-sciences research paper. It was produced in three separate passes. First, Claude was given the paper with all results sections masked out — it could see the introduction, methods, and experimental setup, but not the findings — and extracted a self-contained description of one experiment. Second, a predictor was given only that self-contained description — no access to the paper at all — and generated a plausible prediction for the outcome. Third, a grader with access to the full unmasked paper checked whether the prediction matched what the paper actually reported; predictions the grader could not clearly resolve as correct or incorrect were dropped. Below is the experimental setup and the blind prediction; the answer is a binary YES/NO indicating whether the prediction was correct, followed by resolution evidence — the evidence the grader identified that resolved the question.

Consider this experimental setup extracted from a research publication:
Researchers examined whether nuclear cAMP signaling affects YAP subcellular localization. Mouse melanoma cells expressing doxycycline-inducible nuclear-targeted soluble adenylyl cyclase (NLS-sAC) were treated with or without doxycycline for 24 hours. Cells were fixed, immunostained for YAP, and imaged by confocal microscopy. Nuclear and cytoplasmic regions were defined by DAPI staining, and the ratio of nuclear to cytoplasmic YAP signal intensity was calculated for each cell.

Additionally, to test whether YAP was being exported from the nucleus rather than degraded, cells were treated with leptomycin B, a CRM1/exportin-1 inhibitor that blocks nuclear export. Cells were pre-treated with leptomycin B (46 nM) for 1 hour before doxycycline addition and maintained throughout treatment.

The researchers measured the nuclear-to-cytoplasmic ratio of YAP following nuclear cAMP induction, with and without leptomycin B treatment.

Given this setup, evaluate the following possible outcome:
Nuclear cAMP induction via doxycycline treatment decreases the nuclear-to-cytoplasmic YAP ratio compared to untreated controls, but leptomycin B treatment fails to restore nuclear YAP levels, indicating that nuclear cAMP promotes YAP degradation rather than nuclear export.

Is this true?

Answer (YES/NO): NO